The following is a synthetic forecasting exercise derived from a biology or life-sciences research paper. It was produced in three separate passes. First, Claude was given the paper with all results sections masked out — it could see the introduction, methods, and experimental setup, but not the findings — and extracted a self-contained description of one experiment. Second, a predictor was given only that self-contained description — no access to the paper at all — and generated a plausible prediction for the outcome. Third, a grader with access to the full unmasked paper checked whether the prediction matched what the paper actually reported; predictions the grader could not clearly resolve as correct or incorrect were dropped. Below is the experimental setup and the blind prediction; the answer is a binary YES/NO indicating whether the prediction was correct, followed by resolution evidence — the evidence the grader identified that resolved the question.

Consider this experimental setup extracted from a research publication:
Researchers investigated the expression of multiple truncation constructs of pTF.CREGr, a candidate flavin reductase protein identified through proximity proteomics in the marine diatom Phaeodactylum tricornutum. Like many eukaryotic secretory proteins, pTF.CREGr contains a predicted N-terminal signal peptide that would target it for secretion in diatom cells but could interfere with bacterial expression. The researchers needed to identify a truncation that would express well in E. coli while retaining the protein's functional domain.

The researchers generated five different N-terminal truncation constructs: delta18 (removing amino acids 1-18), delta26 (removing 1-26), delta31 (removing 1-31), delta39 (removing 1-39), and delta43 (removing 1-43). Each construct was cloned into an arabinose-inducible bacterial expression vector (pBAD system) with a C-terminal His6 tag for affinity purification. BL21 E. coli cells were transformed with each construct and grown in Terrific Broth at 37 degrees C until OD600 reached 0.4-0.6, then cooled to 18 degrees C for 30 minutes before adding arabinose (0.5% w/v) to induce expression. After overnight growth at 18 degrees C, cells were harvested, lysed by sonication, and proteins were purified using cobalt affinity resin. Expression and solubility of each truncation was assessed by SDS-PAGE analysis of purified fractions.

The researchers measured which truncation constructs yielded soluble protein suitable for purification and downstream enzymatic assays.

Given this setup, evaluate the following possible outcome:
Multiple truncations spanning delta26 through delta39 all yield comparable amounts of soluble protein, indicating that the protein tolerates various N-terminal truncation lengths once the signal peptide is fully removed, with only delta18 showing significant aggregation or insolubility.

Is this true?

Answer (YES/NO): NO